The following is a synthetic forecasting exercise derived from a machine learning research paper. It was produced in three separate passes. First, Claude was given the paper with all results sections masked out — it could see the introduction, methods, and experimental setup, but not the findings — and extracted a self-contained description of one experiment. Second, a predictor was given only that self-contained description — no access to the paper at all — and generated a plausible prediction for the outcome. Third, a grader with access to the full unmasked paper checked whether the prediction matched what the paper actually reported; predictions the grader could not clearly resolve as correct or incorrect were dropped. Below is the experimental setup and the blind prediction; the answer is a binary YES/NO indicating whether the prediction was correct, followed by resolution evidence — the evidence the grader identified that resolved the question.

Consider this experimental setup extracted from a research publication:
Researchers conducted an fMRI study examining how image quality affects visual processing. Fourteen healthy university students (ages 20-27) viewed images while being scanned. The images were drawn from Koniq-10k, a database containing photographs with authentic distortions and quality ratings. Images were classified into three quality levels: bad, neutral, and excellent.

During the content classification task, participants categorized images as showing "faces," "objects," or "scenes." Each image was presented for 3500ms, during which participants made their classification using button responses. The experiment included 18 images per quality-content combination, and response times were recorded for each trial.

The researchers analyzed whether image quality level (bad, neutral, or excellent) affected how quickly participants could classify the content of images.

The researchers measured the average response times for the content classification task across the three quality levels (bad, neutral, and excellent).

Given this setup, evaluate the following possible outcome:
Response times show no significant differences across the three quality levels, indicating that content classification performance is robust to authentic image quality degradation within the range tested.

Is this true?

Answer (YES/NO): NO